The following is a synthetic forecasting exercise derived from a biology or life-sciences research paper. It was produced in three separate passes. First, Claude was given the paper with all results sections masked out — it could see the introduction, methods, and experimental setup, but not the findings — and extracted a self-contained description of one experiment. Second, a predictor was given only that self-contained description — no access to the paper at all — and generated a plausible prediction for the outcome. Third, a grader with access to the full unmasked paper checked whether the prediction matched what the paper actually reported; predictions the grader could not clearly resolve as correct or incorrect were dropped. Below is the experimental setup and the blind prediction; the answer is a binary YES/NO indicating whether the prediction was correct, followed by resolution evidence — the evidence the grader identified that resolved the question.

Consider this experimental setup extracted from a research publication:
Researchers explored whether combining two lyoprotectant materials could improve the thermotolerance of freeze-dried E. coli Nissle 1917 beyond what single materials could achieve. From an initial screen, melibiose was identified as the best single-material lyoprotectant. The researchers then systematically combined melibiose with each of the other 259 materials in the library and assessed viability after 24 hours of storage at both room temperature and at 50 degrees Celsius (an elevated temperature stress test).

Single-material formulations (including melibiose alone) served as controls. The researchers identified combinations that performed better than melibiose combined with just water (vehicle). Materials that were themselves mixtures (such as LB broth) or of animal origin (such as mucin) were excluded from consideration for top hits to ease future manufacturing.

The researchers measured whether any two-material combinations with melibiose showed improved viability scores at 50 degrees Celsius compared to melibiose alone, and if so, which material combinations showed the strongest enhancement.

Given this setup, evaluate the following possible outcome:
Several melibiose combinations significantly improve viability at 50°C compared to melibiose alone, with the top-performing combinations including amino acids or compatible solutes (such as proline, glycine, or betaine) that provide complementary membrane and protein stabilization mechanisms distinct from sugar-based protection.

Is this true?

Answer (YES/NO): NO